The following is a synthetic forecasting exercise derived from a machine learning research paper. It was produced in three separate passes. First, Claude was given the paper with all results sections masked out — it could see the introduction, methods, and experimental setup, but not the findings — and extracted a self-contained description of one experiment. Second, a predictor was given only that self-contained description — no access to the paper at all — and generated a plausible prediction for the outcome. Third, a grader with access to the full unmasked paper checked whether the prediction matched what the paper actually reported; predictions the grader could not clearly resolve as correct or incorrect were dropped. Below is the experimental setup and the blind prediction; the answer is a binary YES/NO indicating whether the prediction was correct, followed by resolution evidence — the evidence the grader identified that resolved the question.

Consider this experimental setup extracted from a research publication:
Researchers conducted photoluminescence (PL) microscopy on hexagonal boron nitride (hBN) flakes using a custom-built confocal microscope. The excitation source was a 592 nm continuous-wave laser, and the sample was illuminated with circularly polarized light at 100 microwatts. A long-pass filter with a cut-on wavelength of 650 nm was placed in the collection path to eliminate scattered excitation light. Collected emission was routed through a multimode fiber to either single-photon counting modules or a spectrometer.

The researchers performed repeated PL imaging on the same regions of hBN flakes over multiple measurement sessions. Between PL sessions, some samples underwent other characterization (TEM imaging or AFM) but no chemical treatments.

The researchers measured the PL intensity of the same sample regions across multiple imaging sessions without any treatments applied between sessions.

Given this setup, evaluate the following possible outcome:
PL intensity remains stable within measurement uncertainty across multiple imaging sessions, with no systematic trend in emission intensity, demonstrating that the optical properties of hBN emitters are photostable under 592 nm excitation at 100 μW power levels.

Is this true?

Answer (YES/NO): NO